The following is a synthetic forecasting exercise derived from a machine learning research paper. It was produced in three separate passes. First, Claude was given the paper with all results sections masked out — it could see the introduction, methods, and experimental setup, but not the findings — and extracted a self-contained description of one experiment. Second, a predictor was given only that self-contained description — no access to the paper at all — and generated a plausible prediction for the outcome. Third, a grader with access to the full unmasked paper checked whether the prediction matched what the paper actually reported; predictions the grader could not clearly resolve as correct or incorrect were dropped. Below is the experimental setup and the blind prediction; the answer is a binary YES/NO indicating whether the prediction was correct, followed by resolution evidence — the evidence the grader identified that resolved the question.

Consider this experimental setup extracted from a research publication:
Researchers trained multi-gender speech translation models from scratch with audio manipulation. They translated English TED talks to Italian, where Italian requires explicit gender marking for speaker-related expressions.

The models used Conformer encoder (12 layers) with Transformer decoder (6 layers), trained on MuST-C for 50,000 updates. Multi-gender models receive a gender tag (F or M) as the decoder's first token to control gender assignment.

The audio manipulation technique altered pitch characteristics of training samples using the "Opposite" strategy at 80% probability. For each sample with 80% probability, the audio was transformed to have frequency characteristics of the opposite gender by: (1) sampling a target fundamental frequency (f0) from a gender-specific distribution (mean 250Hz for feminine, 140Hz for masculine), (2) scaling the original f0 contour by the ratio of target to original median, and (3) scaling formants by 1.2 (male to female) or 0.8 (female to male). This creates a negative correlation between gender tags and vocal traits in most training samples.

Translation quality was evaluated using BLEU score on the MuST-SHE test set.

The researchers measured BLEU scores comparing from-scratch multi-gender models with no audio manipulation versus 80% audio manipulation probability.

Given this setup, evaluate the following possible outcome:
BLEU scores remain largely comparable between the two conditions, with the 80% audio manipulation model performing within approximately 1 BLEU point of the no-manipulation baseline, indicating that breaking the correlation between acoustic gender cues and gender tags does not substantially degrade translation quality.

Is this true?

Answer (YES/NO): NO